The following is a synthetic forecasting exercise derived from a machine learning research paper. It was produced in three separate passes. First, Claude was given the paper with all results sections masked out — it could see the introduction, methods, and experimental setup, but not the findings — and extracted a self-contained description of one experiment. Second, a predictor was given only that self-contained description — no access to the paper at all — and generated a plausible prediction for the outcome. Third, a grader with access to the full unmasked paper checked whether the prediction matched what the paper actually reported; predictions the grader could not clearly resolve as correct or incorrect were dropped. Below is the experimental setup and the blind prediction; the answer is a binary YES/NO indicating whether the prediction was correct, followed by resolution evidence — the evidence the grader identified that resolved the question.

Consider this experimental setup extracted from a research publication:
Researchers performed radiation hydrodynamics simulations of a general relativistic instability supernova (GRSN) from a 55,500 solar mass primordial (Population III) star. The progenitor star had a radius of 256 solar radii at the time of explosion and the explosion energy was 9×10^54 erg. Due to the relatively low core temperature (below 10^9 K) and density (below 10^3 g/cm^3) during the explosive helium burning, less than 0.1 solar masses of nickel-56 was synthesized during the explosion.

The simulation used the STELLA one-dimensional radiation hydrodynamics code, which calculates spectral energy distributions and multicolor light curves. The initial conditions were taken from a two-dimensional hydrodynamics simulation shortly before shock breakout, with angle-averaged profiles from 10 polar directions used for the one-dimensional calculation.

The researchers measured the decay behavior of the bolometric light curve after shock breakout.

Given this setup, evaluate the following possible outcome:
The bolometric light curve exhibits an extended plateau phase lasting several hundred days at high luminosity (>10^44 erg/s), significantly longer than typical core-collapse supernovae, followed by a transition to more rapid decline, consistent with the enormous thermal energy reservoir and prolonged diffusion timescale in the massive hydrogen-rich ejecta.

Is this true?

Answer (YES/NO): YES